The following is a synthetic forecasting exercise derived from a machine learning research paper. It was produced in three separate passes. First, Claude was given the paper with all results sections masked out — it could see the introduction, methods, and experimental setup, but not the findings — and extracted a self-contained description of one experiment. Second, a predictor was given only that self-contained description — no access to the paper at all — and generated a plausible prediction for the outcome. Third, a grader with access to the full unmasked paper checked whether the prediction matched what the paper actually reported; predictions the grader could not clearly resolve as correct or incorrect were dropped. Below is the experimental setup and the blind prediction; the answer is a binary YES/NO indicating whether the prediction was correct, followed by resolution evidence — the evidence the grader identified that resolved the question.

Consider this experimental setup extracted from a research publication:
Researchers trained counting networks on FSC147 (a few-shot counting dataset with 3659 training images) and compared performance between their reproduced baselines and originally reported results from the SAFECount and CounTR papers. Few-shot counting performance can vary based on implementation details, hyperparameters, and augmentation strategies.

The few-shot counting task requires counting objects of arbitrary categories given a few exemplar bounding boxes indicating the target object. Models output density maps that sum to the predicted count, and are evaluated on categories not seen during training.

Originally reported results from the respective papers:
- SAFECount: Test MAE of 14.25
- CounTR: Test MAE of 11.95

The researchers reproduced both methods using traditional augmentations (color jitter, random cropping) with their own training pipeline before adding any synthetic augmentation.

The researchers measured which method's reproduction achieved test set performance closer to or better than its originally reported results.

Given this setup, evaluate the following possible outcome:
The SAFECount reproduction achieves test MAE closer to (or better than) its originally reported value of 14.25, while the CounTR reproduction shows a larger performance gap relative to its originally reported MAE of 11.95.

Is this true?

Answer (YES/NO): YES